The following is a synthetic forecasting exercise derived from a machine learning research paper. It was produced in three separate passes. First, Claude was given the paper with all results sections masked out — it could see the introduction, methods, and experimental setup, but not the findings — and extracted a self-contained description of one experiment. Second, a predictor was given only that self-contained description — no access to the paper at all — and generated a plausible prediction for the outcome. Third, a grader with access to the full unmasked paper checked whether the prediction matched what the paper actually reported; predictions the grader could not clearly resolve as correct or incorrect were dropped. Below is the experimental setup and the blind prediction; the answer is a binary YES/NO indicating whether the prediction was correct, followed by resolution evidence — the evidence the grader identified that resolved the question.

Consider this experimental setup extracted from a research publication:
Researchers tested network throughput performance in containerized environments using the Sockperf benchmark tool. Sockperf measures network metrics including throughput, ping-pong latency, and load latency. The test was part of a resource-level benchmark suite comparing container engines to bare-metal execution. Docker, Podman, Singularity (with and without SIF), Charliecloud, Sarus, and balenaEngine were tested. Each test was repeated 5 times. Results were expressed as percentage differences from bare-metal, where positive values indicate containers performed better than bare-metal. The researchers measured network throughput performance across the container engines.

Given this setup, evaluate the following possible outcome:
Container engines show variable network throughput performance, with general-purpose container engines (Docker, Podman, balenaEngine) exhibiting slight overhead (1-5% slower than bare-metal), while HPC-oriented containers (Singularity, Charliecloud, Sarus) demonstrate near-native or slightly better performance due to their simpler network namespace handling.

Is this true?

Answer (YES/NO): NO